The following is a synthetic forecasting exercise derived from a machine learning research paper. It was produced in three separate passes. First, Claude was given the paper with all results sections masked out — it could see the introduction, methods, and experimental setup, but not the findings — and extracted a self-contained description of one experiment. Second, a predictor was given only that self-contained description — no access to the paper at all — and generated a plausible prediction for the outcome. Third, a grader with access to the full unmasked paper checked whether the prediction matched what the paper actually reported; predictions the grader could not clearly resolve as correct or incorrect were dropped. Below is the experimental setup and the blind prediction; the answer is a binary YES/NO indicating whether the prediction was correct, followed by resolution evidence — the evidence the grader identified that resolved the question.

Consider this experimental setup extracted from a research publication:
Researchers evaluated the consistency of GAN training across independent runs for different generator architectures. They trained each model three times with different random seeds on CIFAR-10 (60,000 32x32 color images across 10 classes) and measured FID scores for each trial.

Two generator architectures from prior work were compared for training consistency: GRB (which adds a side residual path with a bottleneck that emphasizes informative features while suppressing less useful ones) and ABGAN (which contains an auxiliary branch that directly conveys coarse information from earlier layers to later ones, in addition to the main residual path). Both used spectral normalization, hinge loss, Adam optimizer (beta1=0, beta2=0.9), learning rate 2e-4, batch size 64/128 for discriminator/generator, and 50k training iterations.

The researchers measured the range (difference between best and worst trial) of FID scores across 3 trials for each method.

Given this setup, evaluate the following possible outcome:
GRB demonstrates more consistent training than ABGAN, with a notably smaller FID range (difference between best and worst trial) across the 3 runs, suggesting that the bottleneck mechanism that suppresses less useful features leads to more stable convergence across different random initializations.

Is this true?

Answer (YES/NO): NO